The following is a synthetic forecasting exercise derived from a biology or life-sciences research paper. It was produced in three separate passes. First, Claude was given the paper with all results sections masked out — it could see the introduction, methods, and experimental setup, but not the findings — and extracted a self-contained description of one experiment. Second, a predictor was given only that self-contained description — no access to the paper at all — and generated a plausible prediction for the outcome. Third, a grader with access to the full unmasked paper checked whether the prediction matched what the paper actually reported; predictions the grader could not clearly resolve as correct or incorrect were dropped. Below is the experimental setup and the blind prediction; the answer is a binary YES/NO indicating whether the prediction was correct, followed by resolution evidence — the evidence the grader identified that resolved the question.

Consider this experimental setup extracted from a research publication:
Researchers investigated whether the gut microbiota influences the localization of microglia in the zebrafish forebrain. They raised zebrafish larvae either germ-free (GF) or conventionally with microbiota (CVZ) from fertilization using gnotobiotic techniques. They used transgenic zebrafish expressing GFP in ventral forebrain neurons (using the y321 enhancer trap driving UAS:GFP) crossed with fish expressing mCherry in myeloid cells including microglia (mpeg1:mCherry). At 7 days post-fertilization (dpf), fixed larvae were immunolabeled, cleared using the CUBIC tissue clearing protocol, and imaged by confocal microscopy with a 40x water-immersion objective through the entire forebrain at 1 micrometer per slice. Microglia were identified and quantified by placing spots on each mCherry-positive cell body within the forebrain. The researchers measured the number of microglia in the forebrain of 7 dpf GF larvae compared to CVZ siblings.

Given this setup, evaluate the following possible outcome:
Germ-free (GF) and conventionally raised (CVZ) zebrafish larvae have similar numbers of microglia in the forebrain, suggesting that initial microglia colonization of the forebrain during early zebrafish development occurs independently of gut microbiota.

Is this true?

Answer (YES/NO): NO